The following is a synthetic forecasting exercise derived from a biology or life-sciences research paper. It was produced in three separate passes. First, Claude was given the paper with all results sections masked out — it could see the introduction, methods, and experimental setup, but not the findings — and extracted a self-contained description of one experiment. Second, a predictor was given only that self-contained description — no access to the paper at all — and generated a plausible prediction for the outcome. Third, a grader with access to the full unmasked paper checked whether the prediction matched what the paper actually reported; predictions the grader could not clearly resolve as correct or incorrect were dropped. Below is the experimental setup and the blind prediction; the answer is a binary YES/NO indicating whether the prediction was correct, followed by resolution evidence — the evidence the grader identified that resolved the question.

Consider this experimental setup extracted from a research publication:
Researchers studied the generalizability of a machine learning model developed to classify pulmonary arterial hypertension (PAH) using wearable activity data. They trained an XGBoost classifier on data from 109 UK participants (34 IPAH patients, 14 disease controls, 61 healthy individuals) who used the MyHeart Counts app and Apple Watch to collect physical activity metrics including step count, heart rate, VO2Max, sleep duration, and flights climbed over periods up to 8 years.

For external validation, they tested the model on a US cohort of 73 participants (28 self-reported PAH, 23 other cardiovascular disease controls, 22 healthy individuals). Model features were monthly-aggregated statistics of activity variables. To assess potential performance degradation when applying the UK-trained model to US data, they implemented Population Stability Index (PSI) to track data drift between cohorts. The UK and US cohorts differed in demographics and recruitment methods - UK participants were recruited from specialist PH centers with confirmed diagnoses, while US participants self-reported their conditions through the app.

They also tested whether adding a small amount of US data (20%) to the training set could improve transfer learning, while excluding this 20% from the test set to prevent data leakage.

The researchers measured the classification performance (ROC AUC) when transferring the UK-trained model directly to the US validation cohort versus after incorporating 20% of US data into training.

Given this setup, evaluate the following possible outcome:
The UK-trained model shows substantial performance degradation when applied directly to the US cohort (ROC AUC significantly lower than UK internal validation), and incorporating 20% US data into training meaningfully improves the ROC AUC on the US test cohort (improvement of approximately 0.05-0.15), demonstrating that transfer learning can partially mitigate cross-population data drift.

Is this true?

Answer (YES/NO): NO